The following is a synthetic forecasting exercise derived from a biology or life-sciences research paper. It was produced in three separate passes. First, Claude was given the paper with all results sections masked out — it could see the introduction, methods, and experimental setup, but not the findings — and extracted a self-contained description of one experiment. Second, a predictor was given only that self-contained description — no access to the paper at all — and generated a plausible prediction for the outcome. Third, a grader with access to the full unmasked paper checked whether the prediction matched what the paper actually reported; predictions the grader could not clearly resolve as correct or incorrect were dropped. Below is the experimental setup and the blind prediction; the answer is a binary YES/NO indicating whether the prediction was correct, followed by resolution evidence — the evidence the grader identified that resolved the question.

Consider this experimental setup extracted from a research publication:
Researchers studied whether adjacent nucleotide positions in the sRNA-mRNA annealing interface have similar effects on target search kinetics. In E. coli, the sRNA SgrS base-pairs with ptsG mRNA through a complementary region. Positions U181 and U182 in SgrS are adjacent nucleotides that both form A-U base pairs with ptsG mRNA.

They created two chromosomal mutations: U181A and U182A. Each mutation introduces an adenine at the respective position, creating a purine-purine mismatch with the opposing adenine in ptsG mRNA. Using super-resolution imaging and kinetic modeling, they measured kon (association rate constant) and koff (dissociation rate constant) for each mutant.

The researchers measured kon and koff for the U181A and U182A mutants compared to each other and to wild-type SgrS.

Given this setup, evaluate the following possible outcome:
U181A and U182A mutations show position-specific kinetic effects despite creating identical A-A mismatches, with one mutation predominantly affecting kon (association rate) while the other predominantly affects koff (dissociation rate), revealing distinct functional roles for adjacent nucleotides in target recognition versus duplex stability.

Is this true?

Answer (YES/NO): NO